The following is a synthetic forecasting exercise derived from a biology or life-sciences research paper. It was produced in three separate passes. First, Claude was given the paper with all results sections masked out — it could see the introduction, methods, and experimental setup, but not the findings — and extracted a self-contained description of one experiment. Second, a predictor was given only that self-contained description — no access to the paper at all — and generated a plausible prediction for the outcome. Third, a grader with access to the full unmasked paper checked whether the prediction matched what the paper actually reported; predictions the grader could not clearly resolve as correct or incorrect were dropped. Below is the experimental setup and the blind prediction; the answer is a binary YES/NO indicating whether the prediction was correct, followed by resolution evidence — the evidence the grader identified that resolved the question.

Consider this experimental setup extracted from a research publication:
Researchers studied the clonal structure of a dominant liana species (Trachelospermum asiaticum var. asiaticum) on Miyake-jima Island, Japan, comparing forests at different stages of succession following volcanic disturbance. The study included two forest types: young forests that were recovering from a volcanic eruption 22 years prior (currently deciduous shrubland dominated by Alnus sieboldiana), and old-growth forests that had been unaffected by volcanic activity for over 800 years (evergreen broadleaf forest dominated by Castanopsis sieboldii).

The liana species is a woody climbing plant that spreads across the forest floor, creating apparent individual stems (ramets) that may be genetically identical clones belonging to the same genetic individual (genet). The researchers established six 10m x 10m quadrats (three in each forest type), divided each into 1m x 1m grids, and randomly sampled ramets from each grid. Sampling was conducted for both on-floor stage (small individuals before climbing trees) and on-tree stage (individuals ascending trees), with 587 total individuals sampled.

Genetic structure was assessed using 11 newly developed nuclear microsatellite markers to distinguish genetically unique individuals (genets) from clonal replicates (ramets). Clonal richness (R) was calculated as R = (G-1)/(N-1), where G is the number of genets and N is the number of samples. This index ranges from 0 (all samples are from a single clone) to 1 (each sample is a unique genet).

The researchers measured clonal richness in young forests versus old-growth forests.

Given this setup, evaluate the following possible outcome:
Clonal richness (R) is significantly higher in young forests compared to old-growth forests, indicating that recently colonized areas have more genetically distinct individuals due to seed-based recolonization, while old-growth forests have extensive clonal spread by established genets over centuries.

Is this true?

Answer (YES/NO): NO